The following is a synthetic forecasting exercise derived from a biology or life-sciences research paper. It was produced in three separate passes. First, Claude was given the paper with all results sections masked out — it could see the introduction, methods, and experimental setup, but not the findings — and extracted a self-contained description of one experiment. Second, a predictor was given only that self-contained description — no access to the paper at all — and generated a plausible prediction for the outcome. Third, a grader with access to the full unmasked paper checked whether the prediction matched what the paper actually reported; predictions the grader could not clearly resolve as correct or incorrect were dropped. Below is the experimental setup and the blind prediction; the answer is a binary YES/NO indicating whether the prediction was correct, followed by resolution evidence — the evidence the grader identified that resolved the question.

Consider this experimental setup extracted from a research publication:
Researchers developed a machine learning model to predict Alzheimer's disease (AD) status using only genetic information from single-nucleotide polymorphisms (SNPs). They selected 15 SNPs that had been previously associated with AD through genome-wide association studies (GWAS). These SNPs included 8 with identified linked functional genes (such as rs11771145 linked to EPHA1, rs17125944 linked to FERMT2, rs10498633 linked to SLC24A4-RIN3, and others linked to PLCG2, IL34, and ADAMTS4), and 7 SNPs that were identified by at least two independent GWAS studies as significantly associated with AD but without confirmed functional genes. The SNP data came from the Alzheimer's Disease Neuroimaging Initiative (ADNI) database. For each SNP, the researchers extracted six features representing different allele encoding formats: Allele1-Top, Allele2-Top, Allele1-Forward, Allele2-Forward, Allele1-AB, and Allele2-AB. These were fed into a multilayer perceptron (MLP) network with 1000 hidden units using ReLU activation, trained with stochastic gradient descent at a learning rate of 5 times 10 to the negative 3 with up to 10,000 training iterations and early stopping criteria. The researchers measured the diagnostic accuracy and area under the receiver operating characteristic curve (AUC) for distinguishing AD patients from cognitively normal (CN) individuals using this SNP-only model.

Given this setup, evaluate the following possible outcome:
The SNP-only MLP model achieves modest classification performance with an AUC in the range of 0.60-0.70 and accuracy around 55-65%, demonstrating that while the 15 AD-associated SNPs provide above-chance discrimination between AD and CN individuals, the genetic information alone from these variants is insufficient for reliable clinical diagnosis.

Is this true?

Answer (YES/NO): NO